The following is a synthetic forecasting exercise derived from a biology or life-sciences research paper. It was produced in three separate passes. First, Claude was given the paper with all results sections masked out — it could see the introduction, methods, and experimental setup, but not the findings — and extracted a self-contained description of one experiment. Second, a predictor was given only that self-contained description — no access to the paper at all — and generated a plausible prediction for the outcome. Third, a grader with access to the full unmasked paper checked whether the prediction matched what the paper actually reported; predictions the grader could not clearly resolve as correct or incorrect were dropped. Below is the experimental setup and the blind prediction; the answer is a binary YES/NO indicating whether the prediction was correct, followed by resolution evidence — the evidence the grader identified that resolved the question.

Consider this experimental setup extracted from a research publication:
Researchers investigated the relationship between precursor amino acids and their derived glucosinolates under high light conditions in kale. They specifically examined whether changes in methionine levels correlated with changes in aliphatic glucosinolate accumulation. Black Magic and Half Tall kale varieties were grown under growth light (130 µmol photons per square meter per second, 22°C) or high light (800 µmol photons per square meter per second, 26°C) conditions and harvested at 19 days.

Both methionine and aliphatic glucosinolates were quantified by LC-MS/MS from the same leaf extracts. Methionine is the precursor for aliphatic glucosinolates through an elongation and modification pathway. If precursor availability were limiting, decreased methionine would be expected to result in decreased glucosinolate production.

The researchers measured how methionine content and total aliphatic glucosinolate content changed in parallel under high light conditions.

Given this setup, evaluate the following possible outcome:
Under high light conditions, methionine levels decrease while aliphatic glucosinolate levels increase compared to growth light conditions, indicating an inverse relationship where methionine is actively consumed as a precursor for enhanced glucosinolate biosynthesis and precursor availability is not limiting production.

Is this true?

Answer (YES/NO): YES